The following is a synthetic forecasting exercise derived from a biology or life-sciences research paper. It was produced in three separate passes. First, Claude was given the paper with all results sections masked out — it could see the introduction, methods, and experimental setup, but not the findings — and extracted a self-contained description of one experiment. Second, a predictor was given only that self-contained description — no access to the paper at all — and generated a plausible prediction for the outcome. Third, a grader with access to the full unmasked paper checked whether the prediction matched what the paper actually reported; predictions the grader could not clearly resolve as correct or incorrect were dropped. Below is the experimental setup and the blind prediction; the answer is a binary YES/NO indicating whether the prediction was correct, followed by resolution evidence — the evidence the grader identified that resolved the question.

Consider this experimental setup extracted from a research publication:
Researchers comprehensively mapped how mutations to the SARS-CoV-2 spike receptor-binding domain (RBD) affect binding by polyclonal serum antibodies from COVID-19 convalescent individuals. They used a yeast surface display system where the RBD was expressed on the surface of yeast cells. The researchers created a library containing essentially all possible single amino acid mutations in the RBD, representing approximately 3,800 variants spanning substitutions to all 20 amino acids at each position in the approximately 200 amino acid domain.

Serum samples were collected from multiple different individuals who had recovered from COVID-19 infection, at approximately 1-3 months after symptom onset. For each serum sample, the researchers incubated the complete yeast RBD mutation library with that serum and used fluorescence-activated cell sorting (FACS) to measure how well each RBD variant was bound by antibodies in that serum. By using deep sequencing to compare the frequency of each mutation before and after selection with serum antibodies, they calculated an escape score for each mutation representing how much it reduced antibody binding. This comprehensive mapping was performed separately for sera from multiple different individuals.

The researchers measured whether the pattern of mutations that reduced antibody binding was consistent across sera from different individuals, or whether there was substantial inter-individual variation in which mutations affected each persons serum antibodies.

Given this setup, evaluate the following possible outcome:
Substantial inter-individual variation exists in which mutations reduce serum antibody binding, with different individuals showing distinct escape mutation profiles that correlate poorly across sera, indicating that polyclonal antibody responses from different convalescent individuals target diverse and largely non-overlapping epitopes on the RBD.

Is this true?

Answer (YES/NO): NO